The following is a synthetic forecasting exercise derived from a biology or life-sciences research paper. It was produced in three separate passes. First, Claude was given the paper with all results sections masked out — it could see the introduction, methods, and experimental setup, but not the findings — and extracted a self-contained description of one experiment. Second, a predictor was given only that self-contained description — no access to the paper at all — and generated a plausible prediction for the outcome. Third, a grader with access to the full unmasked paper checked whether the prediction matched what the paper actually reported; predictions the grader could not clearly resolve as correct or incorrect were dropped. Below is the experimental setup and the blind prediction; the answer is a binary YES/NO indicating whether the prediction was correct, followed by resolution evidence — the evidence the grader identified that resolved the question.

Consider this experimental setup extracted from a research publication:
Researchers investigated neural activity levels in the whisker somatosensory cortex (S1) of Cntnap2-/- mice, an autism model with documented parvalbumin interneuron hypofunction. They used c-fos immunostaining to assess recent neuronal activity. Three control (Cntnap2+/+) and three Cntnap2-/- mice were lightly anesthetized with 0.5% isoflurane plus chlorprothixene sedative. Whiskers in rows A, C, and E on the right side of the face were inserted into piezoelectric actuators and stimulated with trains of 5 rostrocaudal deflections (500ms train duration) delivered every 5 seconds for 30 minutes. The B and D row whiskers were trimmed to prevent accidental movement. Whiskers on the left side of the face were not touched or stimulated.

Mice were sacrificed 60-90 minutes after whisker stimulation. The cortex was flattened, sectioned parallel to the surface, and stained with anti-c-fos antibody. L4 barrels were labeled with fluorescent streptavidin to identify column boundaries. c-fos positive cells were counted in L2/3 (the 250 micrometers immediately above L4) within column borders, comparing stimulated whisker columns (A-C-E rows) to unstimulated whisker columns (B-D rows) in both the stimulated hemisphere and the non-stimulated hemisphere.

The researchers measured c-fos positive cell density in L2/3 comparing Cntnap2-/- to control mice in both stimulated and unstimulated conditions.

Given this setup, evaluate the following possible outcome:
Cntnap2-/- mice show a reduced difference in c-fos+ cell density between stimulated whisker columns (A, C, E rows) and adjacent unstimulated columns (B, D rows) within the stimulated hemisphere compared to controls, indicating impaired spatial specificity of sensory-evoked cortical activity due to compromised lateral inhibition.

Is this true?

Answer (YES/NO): YES